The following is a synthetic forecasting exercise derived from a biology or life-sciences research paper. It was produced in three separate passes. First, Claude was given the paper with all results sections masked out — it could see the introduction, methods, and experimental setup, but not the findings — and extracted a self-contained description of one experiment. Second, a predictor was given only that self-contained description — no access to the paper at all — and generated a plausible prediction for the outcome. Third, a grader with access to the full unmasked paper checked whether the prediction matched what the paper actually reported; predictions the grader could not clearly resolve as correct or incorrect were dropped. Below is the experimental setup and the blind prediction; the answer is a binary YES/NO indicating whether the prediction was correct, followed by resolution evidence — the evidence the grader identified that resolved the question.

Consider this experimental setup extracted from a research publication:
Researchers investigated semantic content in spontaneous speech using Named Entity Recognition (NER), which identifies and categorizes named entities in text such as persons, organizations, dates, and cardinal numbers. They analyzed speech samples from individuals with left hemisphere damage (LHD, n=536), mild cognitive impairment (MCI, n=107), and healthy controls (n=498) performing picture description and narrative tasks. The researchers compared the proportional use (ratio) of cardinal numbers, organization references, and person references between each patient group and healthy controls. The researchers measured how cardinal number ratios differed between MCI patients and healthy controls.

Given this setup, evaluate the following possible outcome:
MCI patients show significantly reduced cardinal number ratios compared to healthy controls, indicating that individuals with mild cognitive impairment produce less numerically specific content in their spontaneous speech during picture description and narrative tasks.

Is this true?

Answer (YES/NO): NO